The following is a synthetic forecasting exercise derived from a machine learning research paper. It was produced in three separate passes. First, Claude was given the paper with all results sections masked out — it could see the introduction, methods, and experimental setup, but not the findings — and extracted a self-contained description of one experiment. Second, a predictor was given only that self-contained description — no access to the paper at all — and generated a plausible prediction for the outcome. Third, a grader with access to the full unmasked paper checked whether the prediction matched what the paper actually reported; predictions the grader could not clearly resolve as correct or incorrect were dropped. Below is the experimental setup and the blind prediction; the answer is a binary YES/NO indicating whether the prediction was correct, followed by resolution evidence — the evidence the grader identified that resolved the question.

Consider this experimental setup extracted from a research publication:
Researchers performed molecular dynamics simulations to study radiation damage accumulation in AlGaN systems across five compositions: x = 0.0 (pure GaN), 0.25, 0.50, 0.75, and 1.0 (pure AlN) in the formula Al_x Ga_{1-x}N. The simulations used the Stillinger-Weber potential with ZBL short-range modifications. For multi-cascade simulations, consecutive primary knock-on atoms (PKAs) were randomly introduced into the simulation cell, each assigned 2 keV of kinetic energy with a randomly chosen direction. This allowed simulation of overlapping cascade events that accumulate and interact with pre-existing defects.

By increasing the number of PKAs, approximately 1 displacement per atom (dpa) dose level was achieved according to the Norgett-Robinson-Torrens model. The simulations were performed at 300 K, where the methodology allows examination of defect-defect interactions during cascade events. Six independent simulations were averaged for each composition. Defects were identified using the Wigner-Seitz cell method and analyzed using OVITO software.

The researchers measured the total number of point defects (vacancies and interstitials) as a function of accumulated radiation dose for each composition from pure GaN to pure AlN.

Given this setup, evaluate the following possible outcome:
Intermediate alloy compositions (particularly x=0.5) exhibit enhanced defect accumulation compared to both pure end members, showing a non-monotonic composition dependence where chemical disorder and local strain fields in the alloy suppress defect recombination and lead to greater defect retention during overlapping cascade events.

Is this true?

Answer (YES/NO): NO